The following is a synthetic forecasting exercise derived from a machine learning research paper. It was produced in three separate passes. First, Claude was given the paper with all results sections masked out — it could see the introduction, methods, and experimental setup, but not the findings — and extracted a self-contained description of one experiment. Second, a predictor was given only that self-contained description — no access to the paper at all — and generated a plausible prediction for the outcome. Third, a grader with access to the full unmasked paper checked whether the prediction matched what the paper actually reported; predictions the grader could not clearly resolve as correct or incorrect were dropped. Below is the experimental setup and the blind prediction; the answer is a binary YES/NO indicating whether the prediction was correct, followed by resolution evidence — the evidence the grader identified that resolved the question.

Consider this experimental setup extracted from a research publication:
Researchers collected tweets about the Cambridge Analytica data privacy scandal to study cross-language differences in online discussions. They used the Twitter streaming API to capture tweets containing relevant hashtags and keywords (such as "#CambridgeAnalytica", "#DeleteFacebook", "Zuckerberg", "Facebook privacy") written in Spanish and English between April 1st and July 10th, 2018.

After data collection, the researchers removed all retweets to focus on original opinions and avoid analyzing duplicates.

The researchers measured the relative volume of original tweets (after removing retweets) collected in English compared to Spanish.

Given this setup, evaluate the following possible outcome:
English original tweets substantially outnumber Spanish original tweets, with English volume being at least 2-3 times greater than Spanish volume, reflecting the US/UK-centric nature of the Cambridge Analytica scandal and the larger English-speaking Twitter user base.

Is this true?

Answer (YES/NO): YES